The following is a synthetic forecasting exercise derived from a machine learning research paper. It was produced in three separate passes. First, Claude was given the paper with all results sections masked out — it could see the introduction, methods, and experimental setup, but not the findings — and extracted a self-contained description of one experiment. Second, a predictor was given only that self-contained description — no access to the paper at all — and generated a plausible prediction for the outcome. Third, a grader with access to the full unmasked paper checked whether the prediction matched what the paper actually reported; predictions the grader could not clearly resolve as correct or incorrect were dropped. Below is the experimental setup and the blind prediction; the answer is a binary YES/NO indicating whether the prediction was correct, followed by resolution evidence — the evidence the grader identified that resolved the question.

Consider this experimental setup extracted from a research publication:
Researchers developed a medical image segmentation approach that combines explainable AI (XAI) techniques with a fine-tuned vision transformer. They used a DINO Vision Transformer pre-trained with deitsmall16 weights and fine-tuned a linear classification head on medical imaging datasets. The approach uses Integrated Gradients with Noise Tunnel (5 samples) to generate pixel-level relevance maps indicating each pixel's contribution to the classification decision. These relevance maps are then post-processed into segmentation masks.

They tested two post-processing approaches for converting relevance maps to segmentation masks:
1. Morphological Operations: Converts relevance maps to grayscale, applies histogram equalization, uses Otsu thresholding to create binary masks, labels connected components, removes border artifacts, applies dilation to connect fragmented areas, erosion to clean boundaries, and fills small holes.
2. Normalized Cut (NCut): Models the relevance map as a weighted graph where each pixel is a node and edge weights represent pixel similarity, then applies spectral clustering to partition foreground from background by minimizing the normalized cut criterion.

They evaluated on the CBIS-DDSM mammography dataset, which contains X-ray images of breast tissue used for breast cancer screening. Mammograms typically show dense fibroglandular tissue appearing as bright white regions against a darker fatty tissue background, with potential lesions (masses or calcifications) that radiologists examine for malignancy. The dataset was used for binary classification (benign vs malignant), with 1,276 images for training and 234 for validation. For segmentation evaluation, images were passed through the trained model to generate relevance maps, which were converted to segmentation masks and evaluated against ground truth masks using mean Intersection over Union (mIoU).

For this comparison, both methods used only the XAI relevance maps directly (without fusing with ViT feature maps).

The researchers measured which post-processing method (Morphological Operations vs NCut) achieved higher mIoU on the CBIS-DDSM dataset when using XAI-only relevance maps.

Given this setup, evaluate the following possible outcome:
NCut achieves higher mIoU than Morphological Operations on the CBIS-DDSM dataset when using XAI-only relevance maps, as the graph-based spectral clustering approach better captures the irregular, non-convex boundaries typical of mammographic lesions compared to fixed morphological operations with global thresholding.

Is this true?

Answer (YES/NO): YES